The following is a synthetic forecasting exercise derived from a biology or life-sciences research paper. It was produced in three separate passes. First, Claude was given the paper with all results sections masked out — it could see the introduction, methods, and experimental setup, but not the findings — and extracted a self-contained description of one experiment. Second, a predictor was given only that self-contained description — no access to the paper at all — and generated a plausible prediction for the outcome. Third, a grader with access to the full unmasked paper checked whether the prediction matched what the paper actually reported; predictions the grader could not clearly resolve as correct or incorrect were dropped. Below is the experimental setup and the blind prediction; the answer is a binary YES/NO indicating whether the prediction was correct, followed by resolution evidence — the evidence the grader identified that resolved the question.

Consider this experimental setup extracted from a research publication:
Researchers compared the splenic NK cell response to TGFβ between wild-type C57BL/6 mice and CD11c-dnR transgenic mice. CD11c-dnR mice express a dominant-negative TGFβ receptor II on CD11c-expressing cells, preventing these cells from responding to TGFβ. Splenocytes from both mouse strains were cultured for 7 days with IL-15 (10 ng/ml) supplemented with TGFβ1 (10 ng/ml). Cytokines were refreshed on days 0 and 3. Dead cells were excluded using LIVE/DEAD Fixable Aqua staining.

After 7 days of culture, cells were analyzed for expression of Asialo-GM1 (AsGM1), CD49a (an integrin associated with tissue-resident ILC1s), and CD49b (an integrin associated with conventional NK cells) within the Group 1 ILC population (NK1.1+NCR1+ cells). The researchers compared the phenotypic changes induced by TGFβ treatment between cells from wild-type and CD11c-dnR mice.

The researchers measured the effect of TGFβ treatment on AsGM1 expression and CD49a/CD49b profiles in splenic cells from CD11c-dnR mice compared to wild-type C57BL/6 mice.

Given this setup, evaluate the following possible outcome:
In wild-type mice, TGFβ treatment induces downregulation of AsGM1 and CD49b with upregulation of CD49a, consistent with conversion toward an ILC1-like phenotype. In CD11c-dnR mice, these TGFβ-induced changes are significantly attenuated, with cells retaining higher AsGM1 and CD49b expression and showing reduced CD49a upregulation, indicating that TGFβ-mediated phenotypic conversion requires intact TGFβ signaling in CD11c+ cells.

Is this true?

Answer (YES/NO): NO